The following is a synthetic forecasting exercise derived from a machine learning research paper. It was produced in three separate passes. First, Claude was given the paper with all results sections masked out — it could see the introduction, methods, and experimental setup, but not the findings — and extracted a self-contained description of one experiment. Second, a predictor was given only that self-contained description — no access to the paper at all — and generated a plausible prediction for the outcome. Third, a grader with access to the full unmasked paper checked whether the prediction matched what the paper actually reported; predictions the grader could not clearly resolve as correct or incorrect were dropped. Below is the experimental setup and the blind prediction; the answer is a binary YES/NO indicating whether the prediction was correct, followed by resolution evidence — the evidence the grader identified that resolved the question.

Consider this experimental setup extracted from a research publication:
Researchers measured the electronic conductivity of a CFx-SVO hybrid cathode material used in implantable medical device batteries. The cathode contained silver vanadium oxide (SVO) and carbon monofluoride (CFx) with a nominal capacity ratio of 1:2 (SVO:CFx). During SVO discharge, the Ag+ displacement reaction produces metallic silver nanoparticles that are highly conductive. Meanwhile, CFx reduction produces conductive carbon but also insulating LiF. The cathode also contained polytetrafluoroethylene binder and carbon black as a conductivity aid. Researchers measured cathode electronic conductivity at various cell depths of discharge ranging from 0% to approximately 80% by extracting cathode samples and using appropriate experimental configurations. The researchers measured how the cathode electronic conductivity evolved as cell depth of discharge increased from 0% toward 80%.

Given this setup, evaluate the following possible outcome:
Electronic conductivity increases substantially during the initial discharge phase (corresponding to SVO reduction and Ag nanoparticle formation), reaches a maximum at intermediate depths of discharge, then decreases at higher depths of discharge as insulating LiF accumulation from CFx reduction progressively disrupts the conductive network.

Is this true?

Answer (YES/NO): NO